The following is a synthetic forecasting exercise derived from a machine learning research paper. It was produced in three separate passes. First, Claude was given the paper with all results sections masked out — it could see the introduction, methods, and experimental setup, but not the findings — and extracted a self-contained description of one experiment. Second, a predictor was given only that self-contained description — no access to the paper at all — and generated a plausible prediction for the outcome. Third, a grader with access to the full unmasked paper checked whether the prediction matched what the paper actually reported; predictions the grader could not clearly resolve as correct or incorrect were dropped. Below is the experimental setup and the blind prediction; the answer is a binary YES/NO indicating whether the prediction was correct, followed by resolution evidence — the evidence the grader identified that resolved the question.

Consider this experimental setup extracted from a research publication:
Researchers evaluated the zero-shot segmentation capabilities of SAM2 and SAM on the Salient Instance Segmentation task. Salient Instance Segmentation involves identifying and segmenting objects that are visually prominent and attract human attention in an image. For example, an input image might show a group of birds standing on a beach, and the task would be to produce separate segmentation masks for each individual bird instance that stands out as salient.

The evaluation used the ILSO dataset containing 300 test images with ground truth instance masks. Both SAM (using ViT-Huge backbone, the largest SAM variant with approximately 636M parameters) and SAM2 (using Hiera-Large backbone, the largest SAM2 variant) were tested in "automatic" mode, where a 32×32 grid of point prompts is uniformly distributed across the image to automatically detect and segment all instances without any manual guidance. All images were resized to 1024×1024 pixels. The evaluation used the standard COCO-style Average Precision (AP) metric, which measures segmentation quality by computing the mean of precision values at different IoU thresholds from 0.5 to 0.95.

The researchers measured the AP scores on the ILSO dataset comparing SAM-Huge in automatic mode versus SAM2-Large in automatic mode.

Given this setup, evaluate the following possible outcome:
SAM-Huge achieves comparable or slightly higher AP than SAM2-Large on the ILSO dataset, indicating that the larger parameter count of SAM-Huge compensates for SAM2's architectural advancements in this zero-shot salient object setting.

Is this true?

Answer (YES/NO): NO